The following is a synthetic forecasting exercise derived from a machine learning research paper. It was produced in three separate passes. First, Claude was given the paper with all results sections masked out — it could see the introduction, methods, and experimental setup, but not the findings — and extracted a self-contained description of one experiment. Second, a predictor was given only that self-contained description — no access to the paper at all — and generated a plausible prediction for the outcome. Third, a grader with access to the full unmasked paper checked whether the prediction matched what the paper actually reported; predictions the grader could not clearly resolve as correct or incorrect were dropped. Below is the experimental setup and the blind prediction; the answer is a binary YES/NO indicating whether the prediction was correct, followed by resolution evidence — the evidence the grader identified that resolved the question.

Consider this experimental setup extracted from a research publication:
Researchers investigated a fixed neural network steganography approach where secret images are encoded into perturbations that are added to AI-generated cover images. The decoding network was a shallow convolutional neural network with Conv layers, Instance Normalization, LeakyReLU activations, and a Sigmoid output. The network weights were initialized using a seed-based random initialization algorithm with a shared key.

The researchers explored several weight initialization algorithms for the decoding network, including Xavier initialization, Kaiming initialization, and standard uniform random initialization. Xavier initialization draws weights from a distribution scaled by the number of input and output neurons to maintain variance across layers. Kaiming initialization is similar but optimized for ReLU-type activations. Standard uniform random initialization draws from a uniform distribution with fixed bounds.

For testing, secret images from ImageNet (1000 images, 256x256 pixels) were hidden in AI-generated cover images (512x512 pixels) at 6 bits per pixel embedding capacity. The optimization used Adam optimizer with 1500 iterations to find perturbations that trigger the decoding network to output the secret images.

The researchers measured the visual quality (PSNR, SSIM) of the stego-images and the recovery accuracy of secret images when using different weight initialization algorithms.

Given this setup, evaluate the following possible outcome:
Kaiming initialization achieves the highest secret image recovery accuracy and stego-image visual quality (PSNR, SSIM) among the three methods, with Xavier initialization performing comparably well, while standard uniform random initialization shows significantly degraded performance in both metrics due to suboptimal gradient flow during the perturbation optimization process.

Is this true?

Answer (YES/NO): NO